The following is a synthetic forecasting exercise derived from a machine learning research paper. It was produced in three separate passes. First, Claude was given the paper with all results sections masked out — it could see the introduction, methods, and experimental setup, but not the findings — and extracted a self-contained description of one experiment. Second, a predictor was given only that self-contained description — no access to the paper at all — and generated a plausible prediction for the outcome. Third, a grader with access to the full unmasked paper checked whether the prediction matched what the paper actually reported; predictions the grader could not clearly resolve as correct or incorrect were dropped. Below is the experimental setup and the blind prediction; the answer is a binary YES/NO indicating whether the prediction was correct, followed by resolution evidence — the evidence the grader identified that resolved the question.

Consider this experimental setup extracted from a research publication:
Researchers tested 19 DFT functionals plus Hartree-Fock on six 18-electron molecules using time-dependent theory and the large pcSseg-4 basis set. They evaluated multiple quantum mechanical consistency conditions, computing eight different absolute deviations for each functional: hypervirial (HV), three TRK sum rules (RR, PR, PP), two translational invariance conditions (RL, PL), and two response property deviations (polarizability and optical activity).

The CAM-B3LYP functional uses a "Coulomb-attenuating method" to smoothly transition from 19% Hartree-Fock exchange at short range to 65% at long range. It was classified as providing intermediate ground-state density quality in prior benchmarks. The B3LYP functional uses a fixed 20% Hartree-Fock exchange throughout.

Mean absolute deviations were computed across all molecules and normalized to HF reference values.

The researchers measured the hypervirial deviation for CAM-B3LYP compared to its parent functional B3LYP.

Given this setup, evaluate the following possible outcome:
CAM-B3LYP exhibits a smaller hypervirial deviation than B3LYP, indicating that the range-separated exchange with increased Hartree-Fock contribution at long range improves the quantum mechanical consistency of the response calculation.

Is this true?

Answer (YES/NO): YES